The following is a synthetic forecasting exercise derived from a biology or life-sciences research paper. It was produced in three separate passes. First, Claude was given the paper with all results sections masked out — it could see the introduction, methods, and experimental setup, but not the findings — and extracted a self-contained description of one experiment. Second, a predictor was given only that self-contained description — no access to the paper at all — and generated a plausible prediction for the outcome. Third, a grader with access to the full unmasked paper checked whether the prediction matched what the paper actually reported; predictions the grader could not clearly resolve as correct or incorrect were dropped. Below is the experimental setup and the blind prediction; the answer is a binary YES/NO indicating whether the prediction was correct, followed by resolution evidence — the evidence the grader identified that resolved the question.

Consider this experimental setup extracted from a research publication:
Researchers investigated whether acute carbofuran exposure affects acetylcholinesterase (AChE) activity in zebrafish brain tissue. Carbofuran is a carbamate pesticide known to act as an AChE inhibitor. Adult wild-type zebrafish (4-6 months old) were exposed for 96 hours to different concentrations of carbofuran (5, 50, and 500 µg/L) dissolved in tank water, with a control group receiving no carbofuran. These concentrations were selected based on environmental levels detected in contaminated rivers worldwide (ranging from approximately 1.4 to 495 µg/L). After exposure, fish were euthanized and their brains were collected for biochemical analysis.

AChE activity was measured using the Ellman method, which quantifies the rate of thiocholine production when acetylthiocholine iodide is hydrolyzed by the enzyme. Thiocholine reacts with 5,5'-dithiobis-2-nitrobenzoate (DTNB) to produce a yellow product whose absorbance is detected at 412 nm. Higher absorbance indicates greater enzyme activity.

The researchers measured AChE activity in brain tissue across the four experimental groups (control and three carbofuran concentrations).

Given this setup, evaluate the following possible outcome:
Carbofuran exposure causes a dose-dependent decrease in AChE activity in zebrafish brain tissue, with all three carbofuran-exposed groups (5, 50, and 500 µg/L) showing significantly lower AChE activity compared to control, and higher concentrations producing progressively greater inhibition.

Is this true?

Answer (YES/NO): NO